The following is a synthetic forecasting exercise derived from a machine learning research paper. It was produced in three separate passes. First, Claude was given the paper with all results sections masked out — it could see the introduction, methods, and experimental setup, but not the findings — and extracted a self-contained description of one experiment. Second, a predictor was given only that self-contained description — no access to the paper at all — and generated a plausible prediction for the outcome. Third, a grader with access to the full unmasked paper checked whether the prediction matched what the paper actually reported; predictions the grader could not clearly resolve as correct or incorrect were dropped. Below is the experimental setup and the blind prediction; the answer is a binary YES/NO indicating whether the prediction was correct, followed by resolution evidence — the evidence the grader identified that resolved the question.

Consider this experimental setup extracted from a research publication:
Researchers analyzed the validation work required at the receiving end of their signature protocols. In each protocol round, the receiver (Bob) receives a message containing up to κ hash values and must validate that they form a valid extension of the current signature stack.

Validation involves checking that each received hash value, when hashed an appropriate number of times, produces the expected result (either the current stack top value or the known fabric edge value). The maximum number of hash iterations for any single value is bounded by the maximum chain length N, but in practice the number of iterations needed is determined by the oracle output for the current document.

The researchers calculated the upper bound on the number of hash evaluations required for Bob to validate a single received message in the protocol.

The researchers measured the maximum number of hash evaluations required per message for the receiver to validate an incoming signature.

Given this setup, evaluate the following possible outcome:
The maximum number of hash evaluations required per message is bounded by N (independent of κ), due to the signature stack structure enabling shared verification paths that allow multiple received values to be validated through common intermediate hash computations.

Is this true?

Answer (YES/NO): NO